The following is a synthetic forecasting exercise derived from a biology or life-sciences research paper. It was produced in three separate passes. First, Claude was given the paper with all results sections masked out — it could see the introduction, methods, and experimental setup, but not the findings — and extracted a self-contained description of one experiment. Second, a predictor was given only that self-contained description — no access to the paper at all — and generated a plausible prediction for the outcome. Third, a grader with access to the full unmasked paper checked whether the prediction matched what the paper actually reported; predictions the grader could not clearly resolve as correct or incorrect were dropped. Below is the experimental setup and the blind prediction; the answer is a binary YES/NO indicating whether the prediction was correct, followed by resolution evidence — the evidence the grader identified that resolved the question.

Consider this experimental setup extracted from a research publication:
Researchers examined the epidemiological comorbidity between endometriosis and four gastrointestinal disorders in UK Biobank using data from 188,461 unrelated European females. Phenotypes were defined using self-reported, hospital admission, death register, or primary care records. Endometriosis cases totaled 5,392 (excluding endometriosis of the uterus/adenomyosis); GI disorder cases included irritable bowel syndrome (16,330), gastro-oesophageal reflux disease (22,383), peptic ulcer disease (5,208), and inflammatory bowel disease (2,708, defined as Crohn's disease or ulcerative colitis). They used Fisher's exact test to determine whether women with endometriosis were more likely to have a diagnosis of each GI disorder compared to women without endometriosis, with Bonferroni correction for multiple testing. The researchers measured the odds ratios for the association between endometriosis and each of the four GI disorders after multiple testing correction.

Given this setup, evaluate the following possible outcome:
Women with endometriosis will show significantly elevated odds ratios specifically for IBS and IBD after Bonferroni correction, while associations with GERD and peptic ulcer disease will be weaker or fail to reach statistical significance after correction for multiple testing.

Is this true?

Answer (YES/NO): NO